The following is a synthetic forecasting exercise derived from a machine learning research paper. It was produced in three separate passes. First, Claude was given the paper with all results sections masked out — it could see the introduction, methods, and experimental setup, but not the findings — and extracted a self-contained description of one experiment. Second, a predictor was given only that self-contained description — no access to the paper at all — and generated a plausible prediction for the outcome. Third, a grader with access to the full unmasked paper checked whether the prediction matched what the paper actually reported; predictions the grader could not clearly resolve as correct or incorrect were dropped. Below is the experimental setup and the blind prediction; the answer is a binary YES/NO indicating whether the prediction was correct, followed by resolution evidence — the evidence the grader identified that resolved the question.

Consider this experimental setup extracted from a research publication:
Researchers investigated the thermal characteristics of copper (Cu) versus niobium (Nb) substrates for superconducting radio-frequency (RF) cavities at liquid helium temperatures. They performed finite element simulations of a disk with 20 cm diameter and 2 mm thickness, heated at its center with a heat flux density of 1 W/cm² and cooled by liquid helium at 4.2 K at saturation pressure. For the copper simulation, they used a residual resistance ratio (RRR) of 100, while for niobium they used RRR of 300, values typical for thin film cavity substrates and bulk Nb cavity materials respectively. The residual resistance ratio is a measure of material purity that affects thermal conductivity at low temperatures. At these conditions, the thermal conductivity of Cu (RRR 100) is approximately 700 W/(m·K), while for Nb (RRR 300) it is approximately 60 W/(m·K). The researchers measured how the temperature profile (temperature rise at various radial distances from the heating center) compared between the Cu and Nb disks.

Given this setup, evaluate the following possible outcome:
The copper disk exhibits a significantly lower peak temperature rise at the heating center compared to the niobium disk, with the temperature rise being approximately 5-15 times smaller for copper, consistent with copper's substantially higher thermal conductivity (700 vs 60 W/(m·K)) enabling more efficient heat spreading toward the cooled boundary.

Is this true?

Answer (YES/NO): NO